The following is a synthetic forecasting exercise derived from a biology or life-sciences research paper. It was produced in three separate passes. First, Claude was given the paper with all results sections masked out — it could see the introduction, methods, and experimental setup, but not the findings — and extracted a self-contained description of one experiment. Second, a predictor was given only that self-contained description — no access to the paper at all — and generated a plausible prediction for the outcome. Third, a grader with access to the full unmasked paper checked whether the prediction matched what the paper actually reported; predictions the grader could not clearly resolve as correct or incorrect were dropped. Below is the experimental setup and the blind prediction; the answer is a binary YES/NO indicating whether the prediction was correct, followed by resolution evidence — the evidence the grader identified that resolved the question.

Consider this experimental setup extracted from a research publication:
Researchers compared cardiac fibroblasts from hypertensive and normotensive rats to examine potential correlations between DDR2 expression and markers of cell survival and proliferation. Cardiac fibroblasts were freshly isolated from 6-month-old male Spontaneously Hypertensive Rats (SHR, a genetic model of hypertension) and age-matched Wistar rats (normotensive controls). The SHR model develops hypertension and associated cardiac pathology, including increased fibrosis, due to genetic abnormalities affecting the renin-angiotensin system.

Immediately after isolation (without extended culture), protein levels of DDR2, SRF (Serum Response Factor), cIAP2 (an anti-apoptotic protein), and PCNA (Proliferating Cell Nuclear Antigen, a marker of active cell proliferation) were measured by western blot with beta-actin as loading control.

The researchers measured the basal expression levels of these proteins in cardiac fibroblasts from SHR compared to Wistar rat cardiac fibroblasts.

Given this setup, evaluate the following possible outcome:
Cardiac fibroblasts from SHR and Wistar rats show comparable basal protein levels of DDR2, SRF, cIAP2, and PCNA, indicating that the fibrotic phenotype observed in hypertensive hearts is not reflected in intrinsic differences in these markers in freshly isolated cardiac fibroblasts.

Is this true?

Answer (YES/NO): NO